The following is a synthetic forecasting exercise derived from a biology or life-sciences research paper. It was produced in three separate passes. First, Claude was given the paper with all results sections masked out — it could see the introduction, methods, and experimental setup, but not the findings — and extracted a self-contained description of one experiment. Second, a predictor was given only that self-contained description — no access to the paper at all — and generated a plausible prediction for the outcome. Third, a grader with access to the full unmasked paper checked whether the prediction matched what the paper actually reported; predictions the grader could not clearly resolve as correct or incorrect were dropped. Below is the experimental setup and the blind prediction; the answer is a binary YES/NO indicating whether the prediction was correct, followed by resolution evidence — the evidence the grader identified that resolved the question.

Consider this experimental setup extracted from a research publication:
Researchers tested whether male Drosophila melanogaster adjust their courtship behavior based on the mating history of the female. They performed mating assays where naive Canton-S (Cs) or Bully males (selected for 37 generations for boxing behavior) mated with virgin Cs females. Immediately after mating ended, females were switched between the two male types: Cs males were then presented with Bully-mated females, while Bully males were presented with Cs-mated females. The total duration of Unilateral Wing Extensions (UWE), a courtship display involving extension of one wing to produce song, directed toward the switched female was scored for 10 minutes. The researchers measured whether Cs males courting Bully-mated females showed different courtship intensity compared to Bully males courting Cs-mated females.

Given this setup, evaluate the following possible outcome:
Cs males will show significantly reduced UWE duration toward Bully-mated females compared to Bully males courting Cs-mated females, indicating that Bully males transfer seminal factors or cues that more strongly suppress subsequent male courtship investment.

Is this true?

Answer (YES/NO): NO